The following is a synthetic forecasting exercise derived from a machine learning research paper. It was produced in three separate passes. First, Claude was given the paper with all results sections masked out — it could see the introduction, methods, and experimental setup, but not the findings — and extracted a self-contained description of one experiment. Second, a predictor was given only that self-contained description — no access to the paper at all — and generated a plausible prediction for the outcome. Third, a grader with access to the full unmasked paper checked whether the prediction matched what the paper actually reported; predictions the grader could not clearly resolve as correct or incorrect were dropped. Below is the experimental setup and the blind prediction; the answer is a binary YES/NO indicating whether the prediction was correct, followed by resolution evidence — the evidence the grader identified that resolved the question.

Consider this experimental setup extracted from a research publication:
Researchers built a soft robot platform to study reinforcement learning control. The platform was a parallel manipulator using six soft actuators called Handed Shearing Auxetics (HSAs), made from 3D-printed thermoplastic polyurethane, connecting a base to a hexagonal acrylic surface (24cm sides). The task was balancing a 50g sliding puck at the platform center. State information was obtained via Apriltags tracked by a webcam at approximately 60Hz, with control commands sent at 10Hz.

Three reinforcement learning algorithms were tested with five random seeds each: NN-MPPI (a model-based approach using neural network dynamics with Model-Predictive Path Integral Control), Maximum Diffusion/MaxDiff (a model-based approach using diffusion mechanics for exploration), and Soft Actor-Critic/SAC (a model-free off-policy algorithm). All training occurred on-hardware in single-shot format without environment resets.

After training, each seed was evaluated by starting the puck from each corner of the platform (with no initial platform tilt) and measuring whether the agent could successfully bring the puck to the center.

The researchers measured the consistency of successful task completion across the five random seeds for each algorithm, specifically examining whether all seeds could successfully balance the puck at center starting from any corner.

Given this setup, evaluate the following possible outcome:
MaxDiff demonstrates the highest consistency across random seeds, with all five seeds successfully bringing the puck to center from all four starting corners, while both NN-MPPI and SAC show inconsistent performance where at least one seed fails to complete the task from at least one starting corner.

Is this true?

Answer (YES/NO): NO